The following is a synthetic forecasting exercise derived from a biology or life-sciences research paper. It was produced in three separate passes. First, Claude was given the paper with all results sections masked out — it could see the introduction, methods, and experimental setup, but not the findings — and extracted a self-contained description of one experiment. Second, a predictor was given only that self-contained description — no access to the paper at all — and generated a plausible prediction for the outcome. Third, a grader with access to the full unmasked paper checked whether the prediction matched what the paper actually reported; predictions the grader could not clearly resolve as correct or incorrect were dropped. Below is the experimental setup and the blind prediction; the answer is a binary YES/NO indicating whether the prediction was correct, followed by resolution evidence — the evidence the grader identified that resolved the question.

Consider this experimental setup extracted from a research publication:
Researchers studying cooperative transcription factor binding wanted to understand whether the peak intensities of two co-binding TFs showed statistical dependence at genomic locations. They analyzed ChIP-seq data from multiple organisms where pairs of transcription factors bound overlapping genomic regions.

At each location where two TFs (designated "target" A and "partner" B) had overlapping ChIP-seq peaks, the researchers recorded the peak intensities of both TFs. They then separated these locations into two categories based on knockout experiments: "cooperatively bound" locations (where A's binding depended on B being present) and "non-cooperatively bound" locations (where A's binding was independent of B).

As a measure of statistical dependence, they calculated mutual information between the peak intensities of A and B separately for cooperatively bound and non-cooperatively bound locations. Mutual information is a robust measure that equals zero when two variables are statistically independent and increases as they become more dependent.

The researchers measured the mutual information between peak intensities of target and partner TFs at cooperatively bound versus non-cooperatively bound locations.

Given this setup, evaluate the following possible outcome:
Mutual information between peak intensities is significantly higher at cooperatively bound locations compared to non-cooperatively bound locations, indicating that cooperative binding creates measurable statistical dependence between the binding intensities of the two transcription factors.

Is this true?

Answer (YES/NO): NO